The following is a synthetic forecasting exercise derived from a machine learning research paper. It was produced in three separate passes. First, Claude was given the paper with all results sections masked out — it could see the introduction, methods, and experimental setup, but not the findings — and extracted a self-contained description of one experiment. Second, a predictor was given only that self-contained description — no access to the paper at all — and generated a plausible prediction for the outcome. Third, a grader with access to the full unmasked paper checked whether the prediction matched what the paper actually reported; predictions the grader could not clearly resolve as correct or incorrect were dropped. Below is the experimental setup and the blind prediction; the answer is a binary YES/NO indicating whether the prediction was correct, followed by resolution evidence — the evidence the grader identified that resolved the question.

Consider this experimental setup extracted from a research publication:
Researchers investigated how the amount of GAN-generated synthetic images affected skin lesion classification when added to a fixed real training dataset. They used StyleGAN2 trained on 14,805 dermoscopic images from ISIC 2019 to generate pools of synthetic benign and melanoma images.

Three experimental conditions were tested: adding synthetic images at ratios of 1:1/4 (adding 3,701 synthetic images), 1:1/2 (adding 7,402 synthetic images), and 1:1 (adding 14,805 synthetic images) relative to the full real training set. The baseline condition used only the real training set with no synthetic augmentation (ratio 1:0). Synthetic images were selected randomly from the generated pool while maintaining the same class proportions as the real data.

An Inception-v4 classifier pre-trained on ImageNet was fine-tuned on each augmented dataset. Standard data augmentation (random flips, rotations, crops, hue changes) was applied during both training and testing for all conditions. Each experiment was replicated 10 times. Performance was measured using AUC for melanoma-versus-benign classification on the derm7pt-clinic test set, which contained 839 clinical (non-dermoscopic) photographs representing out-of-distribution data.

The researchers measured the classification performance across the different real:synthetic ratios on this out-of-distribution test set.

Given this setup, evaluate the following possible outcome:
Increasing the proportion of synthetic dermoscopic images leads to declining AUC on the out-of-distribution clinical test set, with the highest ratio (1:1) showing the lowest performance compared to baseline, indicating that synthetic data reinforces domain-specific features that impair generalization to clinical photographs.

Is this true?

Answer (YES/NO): NO